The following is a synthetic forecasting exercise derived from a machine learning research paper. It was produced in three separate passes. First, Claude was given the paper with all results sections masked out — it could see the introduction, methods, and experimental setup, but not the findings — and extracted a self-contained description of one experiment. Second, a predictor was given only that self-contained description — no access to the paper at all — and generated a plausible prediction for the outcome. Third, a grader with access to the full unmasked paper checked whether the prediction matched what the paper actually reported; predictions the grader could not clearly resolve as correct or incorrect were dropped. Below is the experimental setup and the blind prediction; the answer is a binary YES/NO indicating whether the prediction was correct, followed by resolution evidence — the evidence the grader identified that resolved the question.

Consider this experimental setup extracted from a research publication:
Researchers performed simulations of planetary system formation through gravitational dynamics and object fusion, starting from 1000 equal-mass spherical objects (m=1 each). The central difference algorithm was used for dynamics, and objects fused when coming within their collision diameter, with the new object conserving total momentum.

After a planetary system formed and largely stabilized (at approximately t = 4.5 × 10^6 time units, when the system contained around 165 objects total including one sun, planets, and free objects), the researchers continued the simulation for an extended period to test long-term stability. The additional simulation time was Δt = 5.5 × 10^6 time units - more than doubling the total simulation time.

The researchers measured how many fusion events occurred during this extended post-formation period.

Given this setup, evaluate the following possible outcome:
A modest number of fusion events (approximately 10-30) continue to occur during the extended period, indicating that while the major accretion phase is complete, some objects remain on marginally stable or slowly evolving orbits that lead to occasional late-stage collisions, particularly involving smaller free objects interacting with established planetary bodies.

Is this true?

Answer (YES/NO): NO